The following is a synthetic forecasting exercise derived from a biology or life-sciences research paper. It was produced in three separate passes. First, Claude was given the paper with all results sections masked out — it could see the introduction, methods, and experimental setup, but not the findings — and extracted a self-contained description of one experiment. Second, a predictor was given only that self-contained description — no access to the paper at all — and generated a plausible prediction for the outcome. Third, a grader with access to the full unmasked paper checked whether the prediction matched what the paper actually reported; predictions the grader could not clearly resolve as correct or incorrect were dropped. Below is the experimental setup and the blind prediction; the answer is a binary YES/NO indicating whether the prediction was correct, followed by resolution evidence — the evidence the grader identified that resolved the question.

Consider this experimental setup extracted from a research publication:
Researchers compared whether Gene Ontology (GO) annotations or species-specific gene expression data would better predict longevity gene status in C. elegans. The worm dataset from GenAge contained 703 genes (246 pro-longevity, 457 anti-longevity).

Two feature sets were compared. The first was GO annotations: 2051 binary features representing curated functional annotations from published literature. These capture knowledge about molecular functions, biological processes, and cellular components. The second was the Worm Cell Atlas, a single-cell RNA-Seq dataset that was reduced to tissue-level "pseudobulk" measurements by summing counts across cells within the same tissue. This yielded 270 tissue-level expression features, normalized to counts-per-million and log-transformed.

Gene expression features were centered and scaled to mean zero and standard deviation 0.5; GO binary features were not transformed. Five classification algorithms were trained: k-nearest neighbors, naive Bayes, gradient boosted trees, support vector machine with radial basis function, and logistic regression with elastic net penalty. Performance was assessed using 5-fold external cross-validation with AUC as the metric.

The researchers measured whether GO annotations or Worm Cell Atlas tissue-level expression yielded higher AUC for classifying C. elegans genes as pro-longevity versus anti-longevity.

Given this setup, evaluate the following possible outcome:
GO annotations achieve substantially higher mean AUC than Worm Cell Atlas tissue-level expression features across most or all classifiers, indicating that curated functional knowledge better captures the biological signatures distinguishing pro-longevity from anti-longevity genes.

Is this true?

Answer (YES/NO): YES